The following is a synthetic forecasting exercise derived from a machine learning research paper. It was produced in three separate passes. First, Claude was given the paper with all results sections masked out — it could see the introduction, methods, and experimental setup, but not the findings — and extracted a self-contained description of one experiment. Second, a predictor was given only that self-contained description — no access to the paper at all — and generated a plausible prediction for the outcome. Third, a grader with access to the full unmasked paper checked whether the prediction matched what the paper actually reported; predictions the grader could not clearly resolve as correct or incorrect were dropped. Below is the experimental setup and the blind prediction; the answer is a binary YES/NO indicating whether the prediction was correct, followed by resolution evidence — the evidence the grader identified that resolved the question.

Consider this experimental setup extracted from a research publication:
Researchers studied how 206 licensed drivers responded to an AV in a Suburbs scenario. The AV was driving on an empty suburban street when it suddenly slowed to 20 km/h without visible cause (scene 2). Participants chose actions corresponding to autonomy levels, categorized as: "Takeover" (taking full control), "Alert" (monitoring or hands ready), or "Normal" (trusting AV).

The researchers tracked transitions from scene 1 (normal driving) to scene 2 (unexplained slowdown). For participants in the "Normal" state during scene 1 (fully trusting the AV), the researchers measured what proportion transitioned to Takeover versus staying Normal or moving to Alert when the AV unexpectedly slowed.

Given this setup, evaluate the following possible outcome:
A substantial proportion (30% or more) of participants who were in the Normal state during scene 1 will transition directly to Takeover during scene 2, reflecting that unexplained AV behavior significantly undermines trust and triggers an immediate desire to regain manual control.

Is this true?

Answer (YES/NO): NO